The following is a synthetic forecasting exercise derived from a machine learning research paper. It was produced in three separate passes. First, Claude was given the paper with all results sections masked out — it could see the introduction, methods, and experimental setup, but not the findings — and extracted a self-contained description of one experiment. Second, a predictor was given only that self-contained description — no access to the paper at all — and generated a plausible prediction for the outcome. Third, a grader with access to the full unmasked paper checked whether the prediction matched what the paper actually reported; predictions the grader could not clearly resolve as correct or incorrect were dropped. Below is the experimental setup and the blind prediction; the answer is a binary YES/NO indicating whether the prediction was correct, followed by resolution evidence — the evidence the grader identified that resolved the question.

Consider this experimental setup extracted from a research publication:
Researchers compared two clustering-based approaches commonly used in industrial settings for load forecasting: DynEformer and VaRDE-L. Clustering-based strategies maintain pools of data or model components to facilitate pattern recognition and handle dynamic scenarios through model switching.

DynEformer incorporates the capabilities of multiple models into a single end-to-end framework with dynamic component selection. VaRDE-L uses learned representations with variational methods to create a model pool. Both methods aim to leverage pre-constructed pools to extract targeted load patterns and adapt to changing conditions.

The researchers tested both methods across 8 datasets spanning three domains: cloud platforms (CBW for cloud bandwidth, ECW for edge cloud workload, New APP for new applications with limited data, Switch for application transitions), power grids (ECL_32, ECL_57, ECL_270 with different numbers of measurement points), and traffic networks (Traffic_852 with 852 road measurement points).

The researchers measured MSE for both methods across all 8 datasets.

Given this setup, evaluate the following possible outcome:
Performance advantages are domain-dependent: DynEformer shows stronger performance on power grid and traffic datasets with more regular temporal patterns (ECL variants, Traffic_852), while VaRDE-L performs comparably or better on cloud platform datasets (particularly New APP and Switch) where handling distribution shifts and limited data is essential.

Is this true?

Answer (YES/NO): NO